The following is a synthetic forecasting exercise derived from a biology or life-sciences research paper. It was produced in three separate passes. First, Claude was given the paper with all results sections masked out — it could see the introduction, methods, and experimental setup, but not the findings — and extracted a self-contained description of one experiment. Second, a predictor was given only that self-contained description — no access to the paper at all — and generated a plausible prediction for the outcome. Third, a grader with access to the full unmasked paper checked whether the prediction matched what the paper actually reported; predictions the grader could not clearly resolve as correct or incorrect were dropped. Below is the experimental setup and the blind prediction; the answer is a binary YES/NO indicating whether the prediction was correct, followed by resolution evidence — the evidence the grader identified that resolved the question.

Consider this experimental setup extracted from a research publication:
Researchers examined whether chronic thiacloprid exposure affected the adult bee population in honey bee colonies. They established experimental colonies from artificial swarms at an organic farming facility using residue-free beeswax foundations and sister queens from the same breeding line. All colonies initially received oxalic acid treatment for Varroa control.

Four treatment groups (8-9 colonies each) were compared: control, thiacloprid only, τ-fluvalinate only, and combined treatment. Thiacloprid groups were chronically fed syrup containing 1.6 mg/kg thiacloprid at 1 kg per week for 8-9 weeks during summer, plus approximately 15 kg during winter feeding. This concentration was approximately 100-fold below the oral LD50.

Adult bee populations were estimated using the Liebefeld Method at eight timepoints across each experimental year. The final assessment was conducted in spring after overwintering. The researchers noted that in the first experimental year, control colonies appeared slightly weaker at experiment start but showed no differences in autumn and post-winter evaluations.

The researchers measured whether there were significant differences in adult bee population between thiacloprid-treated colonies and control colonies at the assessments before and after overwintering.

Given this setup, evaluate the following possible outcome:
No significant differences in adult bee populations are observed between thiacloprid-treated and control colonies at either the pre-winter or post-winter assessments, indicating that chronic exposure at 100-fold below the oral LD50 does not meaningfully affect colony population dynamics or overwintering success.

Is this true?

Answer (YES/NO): YES